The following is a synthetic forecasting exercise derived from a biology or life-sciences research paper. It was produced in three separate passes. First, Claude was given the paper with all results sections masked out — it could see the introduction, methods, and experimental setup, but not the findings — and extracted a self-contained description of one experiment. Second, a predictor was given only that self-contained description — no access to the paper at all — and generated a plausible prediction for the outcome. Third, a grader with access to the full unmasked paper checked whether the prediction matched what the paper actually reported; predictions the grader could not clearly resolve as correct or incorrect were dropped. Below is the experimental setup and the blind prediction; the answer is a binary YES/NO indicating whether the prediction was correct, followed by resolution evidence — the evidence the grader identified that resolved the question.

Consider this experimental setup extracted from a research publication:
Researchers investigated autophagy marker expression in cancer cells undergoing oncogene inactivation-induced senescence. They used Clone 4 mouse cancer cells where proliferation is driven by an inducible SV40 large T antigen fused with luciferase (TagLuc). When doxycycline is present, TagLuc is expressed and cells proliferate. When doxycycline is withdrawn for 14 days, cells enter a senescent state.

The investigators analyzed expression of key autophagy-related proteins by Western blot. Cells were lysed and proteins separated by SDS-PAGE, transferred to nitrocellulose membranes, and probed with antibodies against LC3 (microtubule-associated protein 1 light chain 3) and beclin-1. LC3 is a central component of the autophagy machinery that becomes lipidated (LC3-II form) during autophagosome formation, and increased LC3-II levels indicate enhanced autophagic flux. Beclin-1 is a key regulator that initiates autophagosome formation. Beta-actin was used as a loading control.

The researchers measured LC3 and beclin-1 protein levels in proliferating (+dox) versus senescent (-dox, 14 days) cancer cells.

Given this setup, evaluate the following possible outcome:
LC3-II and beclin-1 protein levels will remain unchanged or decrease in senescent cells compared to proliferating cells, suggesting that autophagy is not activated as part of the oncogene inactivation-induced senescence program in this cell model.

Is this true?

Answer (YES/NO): NO